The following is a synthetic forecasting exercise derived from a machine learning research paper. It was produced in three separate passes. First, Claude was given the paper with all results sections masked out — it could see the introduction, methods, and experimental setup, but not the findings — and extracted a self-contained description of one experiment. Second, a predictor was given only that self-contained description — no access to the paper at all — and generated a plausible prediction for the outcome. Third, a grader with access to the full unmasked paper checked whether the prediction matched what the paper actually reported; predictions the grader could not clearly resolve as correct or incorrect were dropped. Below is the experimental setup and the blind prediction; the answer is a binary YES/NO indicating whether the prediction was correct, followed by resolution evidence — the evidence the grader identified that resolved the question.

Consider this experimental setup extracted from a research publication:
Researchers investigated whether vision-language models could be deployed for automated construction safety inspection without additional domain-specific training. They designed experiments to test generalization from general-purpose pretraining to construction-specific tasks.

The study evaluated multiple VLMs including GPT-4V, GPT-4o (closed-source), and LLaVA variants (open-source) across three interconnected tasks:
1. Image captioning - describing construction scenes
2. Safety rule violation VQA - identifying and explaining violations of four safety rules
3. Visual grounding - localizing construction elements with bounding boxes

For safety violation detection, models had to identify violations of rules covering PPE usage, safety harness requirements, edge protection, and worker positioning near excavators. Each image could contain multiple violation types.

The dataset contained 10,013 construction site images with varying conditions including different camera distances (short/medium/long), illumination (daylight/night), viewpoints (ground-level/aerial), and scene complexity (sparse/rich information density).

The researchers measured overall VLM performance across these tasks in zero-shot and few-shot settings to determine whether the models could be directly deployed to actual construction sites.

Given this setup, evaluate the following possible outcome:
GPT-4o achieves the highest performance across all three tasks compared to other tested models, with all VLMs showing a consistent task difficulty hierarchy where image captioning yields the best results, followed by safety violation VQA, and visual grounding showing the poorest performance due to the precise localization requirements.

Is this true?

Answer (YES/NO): NO